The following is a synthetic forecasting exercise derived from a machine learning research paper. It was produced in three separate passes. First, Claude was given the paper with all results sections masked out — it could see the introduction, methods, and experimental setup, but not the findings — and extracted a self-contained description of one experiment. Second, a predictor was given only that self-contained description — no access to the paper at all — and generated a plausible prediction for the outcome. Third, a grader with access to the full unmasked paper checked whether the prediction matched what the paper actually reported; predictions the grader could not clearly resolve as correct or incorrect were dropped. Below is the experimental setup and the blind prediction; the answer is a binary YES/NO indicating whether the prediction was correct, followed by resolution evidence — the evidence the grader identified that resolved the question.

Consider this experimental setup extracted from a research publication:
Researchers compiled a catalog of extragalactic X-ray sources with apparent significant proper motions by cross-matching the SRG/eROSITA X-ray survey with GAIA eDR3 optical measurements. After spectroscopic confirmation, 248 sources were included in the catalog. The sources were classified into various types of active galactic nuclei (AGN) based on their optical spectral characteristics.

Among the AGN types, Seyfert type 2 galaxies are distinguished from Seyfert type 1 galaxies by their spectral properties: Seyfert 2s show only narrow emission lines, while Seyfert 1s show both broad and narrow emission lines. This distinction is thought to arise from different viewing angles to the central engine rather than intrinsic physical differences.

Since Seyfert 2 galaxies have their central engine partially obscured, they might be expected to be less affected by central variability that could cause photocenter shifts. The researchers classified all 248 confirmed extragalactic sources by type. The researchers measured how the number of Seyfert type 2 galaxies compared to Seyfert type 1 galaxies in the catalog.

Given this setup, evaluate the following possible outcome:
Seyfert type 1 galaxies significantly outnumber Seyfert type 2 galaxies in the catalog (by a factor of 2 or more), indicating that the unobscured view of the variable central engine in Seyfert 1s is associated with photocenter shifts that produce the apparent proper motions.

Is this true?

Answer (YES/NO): YES